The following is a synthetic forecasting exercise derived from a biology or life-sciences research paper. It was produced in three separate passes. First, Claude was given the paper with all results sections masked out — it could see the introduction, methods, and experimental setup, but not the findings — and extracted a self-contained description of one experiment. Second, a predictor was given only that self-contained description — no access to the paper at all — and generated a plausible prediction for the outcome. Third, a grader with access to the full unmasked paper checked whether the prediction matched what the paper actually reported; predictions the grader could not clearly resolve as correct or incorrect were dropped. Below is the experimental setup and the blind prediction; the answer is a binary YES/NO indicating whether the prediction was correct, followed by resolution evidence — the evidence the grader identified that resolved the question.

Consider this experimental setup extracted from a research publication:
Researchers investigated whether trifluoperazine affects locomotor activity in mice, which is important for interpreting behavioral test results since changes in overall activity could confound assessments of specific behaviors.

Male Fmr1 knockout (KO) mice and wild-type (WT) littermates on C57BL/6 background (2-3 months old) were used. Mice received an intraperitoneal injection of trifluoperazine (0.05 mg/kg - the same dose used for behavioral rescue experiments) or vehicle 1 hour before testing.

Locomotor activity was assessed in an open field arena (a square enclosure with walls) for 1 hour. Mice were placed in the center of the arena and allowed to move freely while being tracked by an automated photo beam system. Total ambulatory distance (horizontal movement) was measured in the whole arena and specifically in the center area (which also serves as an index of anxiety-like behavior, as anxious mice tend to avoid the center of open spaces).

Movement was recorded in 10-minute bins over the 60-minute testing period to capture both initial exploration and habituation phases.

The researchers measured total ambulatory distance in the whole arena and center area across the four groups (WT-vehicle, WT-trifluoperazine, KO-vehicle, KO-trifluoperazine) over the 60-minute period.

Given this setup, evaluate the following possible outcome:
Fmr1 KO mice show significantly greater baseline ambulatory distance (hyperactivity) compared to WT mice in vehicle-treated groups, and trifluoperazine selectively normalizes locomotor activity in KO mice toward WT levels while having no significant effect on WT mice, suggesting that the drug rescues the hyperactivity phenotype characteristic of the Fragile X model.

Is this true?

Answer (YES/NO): NO